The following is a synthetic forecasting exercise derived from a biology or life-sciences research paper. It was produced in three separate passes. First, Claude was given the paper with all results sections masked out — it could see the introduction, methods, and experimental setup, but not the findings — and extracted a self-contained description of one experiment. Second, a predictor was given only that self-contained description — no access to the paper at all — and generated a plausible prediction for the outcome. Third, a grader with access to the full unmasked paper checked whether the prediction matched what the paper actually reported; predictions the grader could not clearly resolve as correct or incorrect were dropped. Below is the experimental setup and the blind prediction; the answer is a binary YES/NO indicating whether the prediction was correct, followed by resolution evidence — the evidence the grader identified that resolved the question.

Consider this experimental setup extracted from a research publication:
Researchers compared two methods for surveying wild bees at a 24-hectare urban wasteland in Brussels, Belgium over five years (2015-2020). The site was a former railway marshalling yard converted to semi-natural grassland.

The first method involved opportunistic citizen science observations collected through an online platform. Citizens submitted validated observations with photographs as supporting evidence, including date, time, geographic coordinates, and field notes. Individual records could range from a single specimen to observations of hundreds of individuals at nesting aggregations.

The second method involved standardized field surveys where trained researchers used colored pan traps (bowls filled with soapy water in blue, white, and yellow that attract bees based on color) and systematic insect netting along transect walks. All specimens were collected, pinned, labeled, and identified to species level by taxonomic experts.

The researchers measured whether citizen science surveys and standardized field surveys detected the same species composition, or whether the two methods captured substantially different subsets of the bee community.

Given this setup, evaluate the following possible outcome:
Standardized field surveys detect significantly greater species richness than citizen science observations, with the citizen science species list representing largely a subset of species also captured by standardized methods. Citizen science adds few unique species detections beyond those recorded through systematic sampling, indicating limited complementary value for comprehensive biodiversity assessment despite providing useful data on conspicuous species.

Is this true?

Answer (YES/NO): NO